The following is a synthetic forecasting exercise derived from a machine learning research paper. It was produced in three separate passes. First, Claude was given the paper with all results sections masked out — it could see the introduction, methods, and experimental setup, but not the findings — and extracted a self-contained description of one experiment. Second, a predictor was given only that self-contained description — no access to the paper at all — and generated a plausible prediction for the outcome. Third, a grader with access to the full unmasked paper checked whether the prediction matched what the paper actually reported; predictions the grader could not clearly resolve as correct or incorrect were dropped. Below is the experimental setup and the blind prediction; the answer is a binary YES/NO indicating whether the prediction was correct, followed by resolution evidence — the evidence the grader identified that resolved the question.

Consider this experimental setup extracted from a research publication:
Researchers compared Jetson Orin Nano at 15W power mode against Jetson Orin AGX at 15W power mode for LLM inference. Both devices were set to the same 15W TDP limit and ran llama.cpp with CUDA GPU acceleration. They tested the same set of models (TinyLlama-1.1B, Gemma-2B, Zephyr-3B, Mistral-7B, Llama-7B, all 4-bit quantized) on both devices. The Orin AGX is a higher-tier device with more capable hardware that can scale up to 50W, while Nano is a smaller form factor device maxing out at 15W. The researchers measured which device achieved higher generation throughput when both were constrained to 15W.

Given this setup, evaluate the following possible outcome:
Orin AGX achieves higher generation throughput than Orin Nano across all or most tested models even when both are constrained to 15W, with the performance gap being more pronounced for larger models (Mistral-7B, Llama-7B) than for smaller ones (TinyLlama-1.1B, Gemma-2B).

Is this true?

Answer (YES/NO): NO